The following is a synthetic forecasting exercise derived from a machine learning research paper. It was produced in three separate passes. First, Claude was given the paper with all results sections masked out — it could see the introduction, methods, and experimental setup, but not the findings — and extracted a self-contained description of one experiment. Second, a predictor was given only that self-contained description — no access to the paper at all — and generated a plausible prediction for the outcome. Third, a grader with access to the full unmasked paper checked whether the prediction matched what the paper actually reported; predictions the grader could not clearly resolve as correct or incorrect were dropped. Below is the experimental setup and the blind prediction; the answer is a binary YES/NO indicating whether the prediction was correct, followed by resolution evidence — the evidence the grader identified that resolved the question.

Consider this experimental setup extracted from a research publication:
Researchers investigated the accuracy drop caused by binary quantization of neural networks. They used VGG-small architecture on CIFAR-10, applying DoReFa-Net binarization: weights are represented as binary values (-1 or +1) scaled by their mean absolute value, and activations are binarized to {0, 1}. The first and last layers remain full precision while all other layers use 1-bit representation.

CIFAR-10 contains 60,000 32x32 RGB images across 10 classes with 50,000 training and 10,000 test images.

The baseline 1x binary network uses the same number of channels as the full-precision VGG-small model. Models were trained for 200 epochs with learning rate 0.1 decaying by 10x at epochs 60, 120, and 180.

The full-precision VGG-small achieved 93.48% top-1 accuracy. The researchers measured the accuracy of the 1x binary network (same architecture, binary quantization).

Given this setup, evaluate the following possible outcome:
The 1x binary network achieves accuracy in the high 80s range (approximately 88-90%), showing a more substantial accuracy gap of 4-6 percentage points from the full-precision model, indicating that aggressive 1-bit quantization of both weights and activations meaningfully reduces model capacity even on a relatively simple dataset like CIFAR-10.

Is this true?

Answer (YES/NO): NO